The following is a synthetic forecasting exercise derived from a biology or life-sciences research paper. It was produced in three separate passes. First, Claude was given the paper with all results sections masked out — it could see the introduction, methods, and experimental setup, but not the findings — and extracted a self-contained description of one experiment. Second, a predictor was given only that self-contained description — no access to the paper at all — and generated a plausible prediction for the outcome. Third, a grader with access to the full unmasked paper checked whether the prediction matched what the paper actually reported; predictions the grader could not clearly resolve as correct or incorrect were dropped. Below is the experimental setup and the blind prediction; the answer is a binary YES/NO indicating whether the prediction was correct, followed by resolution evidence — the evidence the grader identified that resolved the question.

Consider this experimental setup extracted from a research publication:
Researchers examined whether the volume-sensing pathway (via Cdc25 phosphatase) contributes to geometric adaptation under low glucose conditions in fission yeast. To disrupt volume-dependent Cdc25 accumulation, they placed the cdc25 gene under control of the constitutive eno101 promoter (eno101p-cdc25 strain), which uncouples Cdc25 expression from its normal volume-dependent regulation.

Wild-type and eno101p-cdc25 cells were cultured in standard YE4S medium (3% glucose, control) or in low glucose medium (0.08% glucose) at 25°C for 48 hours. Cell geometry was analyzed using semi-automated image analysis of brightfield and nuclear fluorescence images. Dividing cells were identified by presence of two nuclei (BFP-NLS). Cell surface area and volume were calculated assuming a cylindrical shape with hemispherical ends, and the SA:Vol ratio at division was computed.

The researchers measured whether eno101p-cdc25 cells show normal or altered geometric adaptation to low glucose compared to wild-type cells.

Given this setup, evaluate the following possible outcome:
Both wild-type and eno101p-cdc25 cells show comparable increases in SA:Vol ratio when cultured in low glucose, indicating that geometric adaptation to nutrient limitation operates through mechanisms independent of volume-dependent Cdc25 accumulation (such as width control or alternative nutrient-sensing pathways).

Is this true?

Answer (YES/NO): YES